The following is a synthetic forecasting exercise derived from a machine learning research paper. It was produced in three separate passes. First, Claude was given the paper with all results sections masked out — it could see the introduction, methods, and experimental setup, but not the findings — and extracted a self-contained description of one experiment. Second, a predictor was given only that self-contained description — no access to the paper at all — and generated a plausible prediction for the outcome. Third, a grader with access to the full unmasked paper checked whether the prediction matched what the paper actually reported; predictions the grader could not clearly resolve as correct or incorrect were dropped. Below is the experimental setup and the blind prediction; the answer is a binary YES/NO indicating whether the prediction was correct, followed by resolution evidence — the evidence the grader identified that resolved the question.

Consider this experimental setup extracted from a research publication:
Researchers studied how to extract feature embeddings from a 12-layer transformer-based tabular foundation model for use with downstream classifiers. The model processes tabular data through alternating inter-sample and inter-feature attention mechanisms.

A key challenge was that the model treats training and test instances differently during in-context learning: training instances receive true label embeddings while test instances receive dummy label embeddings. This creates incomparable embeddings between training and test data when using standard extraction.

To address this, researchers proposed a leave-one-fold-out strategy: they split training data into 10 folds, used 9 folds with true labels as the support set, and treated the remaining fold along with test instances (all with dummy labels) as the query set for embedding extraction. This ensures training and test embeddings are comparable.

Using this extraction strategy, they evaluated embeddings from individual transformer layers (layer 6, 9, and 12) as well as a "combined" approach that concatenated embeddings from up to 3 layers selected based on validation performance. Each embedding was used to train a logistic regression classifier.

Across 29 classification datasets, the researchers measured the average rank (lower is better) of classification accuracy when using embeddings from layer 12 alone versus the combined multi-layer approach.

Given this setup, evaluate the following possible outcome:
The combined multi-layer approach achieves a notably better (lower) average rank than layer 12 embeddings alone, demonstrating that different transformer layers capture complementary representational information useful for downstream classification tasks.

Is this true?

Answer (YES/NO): NO